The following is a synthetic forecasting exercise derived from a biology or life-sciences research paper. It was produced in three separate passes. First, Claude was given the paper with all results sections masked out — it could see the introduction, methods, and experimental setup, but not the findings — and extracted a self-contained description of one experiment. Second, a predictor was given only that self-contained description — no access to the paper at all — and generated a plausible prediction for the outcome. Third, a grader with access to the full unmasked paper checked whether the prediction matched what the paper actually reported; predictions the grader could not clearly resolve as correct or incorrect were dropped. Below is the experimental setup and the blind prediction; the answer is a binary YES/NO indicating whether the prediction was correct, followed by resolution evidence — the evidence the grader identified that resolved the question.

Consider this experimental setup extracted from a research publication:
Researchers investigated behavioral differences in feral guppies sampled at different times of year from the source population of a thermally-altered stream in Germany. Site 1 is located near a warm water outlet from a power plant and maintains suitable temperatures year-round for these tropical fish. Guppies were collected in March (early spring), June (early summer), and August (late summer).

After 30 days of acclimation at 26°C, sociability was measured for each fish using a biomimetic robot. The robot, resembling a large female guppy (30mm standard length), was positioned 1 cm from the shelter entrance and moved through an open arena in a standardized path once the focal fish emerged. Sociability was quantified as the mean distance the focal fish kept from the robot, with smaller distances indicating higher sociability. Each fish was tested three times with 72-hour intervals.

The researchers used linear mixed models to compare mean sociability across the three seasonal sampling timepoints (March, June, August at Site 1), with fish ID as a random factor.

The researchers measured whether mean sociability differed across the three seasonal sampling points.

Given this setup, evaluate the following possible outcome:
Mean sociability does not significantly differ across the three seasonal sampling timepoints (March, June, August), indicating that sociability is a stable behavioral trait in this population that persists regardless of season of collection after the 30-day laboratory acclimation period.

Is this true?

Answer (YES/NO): NO